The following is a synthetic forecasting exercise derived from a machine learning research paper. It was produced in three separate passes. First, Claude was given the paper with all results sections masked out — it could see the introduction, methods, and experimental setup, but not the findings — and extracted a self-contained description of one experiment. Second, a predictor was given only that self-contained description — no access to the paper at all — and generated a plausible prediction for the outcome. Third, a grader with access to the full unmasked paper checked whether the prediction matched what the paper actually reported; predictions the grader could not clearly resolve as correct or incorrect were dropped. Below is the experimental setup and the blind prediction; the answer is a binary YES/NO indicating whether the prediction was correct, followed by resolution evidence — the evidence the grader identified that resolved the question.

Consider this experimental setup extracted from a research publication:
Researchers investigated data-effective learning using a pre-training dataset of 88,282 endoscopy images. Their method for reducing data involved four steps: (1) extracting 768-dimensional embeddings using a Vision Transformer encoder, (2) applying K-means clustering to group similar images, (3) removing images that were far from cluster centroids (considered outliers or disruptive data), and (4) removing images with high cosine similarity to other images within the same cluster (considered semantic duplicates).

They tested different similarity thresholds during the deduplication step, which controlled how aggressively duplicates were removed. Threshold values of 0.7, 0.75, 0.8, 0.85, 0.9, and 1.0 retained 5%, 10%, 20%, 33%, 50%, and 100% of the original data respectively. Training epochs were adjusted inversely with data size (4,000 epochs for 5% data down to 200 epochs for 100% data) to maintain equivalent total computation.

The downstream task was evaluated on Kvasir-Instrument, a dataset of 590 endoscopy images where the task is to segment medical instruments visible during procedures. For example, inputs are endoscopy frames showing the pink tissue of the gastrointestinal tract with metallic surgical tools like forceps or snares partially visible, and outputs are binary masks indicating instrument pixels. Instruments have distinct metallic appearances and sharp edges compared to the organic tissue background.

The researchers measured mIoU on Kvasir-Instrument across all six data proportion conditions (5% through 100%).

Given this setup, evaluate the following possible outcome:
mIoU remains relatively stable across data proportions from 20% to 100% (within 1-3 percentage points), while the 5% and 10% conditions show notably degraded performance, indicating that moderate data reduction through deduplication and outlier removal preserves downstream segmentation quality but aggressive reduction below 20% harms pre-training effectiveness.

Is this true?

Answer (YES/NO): NO